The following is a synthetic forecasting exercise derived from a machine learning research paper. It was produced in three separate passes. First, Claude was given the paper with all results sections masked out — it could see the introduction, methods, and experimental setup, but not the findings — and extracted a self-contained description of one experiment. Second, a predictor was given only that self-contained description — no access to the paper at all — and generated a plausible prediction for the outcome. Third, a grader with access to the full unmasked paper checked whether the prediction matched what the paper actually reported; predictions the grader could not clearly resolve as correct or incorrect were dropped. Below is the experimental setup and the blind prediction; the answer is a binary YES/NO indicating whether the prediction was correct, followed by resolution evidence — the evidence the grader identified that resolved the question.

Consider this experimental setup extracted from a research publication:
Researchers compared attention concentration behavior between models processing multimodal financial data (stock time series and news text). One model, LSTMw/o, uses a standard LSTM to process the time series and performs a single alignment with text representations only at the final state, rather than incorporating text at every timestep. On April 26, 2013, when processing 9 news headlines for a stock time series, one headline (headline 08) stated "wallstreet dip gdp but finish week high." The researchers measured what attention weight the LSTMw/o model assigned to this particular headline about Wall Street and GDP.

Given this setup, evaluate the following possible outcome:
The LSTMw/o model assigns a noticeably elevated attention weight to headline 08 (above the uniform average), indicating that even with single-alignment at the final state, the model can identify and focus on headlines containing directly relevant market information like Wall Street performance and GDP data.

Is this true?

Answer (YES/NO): YES